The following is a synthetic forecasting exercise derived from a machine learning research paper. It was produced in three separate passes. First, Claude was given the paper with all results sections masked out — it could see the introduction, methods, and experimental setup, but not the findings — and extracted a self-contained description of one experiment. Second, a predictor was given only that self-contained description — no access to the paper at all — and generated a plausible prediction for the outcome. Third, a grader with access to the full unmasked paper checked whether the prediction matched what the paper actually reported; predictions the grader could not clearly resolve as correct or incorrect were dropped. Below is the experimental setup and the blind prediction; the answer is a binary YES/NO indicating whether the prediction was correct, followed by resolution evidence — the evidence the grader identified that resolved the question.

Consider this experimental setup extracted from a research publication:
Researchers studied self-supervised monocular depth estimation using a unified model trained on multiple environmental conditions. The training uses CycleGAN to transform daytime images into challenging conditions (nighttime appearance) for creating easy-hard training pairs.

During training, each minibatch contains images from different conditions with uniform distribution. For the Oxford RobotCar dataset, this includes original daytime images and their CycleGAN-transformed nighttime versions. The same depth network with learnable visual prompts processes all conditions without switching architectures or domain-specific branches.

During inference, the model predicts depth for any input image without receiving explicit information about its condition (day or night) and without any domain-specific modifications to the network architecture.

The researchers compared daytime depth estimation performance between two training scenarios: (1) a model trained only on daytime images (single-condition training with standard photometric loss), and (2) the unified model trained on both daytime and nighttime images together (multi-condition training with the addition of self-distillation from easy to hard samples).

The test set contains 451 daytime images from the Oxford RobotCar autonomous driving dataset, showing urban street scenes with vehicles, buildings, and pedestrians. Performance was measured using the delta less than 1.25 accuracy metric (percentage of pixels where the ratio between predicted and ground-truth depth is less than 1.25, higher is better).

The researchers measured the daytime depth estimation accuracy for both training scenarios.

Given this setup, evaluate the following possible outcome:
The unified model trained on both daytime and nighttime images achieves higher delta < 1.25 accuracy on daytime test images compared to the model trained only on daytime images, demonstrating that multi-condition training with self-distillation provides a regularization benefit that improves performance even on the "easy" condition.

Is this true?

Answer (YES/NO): YES